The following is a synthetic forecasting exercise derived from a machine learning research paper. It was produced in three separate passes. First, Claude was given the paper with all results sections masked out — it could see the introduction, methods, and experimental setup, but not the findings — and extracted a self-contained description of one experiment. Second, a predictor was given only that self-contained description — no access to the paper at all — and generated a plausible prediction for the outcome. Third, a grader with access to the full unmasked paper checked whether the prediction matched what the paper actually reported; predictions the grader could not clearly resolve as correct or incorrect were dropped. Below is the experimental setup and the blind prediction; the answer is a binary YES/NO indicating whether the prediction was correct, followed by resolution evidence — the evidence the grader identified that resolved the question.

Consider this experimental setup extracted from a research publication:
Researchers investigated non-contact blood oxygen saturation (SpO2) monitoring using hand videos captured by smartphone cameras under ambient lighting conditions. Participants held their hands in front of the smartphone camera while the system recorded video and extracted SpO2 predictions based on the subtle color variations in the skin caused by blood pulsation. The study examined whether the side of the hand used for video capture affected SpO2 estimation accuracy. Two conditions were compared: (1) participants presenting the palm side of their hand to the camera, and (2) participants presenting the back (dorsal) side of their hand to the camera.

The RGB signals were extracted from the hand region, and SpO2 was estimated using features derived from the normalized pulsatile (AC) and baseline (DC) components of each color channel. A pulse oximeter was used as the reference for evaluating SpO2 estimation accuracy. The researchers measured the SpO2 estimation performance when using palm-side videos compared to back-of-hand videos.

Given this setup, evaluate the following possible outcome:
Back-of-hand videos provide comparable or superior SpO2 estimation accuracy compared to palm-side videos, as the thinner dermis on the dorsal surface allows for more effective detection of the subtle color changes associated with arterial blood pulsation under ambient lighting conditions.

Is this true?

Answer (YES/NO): NO